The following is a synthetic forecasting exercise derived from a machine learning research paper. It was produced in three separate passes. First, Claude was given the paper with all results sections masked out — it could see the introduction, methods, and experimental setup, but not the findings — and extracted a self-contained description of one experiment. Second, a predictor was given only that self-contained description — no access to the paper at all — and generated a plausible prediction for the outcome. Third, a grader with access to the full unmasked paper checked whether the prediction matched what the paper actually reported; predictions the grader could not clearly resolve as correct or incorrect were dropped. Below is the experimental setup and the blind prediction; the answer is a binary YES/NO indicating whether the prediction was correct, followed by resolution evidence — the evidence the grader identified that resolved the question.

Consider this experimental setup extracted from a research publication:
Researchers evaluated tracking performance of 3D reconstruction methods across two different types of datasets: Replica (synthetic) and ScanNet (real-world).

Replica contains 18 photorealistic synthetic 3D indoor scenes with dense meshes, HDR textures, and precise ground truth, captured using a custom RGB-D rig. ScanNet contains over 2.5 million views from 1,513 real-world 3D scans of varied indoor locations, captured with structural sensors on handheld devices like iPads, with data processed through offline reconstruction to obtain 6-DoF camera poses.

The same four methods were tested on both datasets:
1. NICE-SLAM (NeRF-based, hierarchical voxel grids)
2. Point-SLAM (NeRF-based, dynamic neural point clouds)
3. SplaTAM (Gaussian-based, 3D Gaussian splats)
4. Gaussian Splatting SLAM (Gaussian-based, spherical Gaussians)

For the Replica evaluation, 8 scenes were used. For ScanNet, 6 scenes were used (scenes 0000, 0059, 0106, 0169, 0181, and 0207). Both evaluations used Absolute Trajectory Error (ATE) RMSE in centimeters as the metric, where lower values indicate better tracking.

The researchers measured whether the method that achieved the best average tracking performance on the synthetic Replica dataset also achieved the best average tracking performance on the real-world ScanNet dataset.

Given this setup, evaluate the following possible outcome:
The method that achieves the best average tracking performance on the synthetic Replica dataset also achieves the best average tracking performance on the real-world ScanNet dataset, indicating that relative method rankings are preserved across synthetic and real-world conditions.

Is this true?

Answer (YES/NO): NO